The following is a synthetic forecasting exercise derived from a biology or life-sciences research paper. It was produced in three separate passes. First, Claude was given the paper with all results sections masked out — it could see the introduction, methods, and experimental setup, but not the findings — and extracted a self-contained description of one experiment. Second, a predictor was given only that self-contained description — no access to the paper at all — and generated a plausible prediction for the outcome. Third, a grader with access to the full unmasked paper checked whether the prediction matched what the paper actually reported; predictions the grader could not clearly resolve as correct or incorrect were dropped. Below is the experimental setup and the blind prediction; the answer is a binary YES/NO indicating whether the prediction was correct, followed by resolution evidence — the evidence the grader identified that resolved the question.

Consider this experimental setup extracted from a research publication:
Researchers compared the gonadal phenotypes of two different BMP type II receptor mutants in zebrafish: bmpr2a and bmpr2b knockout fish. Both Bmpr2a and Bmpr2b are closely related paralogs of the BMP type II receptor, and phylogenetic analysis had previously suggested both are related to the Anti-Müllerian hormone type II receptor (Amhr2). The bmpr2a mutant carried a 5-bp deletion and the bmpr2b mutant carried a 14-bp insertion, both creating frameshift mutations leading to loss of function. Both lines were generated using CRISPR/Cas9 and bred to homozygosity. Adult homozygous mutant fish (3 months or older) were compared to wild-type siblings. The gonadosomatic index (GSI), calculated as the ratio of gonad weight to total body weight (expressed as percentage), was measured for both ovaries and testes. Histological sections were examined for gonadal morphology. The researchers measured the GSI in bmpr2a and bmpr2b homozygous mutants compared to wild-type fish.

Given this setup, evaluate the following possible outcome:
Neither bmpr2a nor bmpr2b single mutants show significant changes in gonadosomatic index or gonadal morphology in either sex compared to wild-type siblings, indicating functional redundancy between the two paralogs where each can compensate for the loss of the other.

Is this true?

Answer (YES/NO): NO